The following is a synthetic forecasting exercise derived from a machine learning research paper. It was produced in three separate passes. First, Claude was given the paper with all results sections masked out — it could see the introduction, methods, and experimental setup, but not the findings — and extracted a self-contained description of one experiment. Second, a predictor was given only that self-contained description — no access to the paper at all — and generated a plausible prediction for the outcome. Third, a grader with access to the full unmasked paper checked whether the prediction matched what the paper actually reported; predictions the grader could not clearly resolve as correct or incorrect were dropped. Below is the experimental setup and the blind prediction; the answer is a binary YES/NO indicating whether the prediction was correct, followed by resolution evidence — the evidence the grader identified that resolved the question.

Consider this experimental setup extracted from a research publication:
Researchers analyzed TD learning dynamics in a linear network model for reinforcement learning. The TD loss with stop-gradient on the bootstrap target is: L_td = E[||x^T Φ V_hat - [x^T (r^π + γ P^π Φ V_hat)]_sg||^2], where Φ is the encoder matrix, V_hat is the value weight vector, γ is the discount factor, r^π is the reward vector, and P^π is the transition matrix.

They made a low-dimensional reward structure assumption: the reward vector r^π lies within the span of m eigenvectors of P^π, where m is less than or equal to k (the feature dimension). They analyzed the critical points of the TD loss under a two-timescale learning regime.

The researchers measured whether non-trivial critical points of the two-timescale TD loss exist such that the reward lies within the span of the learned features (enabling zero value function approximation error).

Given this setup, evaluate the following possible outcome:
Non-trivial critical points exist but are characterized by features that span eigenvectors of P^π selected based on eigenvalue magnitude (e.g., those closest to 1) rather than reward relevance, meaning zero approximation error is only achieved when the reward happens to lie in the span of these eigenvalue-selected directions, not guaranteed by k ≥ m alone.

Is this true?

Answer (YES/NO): NO